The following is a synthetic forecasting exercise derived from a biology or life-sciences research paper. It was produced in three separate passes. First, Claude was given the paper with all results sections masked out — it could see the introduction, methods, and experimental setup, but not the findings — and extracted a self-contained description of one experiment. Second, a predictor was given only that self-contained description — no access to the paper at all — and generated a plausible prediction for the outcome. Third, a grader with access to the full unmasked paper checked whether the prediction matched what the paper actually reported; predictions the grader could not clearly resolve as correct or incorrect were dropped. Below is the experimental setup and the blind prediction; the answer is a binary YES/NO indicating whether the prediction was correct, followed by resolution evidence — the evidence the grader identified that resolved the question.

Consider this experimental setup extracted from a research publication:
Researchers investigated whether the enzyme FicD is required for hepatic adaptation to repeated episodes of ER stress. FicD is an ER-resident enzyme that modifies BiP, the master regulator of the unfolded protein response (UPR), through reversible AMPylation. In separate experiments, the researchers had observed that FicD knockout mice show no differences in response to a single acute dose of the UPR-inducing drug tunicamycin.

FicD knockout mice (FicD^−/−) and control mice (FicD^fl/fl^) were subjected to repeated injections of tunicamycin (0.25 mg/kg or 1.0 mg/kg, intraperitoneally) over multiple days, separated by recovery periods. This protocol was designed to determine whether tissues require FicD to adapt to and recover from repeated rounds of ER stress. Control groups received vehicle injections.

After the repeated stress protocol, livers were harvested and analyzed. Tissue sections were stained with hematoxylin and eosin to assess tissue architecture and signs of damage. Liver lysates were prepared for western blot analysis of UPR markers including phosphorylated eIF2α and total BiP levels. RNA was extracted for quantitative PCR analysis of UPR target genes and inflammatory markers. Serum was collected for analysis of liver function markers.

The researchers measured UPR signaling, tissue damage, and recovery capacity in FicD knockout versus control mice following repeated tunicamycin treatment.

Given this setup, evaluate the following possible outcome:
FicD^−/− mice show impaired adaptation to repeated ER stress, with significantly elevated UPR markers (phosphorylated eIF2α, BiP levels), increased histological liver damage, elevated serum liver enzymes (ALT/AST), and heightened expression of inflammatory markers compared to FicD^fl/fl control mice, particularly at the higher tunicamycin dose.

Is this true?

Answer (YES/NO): NO